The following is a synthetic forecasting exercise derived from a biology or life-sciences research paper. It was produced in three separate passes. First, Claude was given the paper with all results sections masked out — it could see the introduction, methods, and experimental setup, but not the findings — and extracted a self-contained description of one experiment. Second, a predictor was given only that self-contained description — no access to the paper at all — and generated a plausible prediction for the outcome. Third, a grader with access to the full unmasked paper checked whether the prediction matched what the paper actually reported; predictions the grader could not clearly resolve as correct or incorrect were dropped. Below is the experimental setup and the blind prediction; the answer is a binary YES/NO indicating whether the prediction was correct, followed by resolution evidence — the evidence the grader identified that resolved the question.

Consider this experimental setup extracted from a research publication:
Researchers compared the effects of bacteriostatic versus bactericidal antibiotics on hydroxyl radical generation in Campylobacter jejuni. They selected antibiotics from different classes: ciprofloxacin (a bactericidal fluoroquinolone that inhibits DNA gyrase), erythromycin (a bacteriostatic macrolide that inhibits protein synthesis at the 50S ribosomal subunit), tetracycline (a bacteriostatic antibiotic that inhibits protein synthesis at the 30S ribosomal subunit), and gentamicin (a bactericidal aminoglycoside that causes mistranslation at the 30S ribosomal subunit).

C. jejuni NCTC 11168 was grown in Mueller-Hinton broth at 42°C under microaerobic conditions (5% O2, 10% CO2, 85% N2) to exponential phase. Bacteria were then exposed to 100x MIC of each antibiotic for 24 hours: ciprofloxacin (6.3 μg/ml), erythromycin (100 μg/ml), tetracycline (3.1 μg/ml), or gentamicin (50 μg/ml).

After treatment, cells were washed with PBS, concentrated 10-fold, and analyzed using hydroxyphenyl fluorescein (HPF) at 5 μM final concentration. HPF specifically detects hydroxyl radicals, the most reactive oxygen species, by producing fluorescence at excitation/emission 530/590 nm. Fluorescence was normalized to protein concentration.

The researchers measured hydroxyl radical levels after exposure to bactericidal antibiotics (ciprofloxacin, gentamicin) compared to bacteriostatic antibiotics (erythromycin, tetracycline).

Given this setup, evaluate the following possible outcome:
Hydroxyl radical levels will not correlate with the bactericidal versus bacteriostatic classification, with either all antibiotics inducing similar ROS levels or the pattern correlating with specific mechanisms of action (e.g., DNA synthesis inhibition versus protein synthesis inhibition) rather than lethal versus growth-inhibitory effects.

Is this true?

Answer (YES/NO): NO